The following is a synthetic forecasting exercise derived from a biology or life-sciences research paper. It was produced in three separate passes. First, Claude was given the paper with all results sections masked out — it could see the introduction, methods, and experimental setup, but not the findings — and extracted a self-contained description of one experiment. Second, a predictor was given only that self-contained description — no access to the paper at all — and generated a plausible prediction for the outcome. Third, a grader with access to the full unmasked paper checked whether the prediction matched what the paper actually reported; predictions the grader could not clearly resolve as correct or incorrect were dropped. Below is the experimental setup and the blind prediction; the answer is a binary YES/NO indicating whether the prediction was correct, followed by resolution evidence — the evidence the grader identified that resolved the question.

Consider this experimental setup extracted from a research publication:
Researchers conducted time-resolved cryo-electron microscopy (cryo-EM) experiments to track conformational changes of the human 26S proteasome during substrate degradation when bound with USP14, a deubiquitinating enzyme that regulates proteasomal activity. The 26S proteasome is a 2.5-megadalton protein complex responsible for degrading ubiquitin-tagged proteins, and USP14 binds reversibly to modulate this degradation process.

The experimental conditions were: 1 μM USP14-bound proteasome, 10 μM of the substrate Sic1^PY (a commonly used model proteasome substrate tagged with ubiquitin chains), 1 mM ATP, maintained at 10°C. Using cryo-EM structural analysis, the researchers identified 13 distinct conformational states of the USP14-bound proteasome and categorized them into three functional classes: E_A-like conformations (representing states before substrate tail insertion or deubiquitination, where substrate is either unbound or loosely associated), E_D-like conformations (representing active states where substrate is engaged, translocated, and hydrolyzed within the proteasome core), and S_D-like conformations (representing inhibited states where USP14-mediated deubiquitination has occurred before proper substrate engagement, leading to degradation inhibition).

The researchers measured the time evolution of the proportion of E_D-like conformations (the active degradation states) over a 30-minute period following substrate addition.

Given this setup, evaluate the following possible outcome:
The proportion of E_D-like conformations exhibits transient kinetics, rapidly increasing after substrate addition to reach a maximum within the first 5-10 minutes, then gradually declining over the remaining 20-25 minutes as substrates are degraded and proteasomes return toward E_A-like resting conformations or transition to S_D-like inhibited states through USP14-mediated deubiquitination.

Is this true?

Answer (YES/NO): NO